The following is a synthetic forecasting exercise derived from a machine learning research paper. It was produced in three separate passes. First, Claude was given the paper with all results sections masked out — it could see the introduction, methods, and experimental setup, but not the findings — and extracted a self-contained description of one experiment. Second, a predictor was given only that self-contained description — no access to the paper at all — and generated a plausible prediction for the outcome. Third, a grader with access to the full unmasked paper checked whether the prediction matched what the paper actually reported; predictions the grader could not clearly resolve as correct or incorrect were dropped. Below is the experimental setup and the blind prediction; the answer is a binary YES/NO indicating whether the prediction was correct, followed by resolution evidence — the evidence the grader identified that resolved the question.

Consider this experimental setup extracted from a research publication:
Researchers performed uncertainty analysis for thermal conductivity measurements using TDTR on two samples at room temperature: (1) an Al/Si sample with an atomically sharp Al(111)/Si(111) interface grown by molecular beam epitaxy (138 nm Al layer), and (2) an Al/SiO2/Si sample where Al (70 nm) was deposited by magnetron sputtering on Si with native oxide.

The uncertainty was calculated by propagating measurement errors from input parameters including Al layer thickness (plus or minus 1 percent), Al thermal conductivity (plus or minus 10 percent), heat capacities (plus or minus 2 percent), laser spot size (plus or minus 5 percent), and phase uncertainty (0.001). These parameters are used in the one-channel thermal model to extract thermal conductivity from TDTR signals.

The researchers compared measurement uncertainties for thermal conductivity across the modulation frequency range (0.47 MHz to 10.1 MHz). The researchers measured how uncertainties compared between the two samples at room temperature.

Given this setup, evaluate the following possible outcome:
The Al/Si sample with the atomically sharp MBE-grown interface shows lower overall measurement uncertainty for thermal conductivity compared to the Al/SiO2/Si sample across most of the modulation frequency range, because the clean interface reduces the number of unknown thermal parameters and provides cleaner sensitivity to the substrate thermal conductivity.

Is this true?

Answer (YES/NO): NO